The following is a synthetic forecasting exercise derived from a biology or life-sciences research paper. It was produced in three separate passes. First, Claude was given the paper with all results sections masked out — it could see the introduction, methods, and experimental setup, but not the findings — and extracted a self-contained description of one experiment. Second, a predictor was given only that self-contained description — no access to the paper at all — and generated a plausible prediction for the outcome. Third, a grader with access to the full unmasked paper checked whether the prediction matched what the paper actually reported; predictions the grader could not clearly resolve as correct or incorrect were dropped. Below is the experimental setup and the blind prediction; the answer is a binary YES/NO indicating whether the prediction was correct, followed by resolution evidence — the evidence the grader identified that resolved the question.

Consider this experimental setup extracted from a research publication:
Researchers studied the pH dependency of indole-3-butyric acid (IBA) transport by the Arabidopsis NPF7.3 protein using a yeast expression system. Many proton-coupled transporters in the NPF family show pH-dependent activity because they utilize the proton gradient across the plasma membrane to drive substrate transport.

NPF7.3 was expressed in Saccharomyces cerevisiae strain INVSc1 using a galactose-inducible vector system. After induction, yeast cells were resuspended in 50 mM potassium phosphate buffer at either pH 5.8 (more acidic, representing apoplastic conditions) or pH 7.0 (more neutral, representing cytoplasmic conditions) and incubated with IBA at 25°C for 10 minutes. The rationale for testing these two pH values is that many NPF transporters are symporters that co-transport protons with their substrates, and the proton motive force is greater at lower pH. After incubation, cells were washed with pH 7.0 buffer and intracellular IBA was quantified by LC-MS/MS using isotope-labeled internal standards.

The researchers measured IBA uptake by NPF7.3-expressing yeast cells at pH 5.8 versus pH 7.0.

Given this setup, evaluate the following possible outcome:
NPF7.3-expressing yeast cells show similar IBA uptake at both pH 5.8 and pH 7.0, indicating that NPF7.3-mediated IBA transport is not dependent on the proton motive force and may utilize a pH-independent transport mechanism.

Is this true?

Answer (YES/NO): NO